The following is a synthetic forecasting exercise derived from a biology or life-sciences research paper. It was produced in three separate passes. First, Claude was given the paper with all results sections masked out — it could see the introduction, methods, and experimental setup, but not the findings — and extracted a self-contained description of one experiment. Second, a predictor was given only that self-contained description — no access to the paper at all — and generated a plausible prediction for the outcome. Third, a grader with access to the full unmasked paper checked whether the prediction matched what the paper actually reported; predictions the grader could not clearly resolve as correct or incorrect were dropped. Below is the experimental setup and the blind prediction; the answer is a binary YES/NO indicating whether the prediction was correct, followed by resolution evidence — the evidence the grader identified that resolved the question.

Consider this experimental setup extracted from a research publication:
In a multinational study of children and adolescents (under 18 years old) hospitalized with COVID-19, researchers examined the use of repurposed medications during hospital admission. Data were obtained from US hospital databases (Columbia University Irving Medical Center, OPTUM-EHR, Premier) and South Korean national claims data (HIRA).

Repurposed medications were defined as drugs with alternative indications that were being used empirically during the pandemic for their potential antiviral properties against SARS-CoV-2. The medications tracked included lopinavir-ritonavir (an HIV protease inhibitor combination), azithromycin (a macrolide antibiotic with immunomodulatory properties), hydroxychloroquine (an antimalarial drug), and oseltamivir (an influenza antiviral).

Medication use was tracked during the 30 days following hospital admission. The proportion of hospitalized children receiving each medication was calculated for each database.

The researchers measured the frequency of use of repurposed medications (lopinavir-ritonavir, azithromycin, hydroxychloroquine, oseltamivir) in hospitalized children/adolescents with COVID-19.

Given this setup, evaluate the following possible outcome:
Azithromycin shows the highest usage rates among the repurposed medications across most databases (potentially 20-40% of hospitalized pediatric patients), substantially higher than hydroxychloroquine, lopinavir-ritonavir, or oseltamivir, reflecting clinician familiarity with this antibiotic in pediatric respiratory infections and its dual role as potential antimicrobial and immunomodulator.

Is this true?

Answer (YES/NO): NO